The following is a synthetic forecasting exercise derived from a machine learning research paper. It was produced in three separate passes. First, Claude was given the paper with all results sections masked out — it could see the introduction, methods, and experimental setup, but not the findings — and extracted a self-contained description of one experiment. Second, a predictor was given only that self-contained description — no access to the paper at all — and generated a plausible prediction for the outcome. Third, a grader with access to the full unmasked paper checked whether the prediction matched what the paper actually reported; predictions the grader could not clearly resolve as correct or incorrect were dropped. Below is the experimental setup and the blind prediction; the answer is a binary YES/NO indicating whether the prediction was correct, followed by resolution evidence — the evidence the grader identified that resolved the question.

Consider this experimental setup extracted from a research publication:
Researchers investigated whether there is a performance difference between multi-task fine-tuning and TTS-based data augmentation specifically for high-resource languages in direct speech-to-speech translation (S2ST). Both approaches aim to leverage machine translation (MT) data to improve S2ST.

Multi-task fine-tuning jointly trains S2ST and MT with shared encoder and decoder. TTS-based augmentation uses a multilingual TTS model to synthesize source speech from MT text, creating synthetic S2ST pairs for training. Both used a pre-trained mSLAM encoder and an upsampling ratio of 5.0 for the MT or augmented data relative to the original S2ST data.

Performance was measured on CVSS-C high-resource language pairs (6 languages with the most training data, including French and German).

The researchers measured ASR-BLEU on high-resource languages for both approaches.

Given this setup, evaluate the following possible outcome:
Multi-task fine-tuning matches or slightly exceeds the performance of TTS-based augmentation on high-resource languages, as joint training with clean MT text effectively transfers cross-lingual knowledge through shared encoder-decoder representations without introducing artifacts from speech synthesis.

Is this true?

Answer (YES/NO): NO